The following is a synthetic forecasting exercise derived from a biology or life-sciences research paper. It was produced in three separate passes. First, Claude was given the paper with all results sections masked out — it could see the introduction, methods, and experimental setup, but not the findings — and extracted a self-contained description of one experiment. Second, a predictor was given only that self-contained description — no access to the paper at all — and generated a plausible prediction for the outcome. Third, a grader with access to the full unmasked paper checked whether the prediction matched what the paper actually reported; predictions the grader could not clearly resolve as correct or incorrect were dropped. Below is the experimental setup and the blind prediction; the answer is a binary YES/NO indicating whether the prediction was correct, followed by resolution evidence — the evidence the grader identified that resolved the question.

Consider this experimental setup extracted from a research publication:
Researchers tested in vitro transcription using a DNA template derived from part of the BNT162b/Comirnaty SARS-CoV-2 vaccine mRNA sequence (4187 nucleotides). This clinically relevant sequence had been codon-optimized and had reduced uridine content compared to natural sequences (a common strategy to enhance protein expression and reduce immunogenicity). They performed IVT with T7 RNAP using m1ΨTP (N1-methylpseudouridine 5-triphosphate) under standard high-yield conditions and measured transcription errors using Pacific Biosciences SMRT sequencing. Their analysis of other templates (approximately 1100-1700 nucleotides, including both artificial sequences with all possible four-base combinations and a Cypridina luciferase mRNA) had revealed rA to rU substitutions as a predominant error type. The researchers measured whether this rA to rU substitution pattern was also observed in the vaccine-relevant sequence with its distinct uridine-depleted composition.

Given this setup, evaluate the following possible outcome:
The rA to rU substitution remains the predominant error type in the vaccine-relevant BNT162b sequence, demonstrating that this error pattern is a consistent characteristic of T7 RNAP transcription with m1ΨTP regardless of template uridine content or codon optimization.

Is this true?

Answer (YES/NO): YES